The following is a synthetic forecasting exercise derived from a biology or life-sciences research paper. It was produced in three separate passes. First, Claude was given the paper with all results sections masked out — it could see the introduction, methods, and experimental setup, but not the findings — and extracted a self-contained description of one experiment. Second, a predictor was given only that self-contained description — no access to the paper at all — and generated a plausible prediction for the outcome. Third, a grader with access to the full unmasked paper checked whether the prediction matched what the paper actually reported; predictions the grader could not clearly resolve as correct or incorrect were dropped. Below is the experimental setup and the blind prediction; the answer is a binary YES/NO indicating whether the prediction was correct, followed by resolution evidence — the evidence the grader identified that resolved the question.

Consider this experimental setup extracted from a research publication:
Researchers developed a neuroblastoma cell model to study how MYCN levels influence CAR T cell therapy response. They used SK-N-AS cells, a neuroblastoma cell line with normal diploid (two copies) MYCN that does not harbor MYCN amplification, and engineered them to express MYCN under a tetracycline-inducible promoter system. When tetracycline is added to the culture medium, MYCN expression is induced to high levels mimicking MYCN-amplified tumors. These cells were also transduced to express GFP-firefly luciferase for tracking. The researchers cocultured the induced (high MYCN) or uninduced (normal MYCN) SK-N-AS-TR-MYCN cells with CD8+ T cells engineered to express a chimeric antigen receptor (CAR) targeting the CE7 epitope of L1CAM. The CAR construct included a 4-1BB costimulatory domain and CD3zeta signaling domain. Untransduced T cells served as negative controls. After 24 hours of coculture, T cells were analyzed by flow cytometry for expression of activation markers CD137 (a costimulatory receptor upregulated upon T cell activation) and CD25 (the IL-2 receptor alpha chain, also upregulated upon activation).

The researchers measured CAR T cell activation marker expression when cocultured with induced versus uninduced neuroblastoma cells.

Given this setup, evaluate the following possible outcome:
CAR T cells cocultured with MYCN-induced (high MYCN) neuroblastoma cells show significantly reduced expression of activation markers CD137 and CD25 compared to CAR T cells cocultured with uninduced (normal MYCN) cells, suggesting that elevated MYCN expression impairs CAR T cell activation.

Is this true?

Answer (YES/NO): YES